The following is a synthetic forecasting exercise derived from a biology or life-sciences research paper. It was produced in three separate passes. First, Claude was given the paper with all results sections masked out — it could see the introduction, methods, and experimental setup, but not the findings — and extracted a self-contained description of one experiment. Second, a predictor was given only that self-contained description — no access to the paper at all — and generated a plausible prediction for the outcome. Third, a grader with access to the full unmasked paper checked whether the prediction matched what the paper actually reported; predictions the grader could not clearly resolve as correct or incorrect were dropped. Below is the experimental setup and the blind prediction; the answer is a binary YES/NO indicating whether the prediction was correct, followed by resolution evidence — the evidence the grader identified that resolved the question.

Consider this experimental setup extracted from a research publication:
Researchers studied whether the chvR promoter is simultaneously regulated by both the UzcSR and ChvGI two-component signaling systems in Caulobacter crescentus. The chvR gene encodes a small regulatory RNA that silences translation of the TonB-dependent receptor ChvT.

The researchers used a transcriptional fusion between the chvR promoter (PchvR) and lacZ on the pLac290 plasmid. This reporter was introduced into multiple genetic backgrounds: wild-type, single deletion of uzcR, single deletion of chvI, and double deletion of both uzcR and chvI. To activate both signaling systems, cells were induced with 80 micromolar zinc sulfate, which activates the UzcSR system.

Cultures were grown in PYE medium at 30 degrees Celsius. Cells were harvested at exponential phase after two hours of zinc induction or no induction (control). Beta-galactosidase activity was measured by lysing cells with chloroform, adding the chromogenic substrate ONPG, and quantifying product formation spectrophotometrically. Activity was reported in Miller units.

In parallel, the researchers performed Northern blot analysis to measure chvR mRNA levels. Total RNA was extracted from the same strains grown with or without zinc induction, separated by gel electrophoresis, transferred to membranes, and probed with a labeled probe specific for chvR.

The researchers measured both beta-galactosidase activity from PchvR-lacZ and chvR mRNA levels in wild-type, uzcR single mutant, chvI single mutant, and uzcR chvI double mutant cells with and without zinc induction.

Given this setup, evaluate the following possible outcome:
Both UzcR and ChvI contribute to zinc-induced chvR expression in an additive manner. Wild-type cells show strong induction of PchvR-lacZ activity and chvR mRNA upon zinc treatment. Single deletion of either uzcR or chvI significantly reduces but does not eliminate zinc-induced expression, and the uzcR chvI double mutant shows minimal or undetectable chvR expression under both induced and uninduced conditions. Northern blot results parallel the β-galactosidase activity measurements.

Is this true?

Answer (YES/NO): NO